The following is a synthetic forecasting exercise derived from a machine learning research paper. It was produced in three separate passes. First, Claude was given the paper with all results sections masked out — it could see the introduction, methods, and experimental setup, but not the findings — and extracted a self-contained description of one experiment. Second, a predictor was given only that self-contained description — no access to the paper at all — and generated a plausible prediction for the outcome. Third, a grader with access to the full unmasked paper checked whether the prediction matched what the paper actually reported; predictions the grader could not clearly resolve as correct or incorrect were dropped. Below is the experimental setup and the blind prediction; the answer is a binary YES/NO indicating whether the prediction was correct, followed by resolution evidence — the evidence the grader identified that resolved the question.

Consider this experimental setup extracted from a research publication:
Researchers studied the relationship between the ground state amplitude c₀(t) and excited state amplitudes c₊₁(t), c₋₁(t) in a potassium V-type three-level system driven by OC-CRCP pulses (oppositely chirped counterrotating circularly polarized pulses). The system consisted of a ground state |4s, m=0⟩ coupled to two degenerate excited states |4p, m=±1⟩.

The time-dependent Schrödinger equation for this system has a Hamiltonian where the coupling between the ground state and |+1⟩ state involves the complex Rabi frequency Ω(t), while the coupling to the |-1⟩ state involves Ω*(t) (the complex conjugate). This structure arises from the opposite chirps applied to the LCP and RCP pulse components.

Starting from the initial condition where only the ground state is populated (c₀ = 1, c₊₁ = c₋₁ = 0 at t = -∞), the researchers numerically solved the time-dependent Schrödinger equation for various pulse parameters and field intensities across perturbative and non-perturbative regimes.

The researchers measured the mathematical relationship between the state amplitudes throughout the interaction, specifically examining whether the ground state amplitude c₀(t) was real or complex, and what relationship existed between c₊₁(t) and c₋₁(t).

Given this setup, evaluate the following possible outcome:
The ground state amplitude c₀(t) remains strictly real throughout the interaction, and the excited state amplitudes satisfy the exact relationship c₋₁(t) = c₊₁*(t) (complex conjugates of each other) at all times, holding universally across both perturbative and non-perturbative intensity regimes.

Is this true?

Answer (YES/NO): NO